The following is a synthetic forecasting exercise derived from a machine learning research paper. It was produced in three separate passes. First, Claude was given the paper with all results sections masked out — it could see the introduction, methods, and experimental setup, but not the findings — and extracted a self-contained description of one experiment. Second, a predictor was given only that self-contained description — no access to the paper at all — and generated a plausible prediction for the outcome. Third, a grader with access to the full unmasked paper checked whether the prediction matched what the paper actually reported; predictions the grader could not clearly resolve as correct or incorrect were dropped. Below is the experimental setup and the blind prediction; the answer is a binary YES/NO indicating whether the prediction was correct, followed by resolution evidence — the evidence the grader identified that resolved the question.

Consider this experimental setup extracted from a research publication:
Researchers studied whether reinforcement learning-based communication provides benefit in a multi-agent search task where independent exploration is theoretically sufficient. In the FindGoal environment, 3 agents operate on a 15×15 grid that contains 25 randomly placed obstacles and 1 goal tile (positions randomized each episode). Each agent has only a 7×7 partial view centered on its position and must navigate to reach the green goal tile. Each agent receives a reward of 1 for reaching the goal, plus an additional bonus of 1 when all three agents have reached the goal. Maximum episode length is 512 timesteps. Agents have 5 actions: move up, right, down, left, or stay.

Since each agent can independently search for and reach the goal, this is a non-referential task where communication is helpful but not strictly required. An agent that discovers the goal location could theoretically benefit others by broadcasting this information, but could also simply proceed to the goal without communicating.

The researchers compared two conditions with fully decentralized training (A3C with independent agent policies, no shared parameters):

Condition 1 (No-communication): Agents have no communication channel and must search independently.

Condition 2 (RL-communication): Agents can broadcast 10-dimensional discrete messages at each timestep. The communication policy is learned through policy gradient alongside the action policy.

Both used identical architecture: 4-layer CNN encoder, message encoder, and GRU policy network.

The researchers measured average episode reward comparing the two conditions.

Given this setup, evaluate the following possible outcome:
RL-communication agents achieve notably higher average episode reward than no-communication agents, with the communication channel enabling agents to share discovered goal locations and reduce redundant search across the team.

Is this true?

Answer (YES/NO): NO